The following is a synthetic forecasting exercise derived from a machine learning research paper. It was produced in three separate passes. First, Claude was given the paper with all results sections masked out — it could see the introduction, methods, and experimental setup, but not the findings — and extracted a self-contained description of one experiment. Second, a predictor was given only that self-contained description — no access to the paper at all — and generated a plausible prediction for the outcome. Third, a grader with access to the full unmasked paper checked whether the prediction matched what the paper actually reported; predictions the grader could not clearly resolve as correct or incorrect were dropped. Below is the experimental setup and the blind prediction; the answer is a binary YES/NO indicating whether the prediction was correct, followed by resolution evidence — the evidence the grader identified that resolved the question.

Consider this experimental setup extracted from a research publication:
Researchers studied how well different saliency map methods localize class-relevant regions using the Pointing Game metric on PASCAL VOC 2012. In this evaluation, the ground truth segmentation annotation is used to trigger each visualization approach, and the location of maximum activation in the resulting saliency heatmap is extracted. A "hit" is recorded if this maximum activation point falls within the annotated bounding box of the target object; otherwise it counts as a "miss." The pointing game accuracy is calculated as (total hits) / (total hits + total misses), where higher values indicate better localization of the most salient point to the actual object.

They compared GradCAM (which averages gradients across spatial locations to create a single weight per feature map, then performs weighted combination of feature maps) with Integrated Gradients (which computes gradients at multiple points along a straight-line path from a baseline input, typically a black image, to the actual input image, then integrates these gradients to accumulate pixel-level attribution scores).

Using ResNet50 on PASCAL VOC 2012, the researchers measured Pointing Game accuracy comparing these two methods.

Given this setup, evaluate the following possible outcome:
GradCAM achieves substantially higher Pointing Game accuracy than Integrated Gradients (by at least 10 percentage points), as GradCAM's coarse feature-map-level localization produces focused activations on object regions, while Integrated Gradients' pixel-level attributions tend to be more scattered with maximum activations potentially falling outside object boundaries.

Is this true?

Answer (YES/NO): NO